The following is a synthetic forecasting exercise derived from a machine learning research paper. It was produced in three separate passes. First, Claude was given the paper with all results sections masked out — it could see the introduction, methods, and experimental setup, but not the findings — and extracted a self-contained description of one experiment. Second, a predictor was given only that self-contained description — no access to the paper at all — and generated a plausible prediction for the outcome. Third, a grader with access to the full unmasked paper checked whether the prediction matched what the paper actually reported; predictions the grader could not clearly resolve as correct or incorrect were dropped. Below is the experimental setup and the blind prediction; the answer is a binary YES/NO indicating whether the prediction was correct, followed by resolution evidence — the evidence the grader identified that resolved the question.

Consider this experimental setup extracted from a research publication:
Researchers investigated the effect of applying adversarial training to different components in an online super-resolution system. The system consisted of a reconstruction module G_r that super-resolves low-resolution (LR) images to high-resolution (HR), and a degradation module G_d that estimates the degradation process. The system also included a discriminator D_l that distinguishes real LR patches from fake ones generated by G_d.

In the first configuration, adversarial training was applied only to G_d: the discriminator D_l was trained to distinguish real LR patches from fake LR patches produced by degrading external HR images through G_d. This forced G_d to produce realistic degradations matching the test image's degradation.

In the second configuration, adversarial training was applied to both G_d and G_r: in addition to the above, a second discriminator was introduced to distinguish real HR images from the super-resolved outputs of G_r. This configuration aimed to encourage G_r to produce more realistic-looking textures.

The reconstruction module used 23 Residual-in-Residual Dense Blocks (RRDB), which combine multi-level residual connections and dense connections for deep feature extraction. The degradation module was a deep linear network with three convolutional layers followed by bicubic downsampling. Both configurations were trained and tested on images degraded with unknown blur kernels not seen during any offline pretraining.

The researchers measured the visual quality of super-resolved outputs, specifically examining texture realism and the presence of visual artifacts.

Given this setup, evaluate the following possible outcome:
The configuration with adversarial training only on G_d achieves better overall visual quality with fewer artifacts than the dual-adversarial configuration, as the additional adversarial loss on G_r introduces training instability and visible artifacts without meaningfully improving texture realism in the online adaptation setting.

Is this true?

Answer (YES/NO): YES